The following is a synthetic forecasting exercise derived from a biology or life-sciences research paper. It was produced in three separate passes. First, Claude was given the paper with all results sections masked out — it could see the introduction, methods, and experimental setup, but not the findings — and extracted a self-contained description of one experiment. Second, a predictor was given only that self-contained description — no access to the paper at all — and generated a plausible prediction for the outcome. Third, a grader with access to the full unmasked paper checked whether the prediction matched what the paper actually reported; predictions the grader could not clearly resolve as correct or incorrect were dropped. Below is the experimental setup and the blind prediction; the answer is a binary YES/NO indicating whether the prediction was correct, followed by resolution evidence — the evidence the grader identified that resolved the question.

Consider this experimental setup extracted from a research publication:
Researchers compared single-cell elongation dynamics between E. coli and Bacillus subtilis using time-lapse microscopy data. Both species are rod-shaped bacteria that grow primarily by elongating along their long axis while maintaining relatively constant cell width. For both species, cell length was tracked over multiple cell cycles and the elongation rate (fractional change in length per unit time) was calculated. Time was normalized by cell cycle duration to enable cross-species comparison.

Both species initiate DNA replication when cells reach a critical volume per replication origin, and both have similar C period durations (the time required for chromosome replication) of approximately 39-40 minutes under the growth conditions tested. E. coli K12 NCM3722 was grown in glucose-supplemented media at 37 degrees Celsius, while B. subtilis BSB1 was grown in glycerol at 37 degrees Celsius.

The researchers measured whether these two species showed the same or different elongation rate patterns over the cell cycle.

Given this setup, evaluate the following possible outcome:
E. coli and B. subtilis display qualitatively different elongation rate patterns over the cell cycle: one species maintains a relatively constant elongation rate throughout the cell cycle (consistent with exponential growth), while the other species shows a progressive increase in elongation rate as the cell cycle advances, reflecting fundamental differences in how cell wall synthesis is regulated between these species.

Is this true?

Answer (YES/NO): NO